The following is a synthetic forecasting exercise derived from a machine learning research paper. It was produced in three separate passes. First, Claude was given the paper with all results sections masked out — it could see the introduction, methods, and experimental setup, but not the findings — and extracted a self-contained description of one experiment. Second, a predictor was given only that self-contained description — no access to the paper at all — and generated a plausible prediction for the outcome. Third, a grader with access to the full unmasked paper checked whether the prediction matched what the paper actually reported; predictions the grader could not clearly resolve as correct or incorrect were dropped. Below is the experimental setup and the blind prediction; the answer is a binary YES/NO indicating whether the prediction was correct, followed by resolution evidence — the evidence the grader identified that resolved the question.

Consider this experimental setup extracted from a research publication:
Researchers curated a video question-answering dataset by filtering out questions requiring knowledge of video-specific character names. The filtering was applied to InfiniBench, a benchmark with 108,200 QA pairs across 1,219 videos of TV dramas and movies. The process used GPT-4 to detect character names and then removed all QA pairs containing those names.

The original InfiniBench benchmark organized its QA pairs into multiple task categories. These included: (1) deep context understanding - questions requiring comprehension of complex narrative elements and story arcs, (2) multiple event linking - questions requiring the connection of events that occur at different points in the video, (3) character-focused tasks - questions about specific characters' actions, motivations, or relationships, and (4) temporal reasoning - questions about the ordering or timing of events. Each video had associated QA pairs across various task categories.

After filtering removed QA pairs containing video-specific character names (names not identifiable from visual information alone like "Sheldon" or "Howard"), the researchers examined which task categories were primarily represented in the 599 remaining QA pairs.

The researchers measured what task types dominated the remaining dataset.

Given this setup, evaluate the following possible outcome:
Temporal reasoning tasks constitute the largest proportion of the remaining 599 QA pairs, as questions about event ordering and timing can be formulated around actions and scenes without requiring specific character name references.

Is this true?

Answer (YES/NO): NO